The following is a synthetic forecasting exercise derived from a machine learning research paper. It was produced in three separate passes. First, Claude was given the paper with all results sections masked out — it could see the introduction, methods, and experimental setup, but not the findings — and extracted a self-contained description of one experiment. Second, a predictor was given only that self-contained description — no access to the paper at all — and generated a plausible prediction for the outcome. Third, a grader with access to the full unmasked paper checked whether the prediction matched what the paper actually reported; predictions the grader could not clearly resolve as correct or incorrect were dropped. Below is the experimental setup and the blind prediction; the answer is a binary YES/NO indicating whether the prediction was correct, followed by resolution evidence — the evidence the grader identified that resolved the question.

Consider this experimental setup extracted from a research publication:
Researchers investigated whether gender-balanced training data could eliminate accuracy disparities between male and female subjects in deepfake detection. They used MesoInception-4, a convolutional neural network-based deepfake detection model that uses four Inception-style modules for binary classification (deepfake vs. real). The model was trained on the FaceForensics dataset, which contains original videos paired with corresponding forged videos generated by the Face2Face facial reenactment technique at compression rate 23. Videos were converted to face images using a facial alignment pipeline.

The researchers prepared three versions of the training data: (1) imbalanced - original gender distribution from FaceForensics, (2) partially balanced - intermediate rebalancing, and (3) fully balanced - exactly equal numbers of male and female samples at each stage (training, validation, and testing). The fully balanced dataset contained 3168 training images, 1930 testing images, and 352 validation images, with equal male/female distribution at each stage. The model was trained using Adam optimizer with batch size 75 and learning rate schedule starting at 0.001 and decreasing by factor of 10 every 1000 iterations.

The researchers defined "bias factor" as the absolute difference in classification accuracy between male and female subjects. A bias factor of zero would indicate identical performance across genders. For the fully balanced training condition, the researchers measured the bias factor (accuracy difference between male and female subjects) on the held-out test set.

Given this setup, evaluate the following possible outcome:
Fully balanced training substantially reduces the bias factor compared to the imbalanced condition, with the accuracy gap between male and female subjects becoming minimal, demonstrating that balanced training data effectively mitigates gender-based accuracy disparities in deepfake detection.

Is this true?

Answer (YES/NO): NO